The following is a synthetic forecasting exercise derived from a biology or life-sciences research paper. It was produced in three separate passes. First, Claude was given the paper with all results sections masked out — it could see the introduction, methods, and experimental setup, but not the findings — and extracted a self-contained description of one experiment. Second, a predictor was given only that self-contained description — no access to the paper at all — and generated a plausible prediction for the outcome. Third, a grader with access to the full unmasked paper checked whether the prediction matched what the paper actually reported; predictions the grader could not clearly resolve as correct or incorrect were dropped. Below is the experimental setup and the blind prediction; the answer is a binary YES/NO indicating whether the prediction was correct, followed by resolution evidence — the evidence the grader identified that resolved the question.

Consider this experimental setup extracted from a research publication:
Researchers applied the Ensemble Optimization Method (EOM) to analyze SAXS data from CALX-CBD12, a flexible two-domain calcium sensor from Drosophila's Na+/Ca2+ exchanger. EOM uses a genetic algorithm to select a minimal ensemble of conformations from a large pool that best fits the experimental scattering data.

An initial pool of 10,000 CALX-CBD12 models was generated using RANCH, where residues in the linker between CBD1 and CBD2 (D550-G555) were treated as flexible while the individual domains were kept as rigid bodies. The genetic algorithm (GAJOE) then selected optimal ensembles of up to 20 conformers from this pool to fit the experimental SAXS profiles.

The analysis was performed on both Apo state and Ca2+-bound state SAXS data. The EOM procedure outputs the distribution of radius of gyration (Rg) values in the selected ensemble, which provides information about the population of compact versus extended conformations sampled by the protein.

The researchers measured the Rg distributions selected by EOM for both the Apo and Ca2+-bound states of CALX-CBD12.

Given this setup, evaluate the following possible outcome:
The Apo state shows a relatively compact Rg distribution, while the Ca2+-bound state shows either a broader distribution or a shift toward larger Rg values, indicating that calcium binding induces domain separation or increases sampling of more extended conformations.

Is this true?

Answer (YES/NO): YES